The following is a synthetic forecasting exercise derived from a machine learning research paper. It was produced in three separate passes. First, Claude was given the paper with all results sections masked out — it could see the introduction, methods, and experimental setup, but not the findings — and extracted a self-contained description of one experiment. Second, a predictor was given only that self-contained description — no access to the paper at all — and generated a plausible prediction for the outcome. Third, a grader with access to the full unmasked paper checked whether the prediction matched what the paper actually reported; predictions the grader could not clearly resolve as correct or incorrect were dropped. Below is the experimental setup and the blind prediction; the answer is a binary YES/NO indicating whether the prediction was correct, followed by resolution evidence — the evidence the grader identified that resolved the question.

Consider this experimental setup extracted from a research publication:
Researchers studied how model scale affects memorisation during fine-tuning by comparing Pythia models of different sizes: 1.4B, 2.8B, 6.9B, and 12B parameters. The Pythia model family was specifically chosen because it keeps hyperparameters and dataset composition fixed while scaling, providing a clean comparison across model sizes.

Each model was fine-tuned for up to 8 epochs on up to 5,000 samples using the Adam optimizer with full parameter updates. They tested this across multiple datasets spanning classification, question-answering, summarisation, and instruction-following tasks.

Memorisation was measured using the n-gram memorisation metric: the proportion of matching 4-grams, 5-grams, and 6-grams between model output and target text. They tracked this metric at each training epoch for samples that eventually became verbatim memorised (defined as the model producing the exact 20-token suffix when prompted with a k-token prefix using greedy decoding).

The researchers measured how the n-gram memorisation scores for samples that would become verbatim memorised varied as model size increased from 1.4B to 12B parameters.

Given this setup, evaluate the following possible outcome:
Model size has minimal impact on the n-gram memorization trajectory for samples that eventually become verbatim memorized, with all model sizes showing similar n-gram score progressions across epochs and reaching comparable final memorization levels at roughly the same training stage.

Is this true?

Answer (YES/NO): NO